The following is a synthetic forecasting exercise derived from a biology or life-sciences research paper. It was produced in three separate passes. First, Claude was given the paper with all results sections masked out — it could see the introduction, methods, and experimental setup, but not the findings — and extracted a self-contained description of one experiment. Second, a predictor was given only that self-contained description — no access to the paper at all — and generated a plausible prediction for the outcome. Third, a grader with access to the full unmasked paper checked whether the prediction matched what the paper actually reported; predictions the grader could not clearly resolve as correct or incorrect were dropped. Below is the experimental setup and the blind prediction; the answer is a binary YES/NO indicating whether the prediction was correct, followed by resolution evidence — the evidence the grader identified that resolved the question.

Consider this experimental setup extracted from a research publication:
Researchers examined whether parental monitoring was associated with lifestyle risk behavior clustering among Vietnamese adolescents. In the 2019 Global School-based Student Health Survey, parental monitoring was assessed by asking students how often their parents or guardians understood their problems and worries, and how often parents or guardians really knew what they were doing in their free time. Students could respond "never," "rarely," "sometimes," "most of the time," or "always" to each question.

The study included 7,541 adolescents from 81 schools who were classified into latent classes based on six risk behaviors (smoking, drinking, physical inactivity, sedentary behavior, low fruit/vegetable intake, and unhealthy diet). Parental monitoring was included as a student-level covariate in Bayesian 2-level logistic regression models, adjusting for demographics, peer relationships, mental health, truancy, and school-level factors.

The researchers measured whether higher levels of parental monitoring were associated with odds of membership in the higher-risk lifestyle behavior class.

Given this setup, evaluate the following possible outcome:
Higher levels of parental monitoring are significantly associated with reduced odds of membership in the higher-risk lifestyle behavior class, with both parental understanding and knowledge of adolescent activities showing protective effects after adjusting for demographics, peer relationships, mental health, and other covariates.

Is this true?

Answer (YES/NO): NO